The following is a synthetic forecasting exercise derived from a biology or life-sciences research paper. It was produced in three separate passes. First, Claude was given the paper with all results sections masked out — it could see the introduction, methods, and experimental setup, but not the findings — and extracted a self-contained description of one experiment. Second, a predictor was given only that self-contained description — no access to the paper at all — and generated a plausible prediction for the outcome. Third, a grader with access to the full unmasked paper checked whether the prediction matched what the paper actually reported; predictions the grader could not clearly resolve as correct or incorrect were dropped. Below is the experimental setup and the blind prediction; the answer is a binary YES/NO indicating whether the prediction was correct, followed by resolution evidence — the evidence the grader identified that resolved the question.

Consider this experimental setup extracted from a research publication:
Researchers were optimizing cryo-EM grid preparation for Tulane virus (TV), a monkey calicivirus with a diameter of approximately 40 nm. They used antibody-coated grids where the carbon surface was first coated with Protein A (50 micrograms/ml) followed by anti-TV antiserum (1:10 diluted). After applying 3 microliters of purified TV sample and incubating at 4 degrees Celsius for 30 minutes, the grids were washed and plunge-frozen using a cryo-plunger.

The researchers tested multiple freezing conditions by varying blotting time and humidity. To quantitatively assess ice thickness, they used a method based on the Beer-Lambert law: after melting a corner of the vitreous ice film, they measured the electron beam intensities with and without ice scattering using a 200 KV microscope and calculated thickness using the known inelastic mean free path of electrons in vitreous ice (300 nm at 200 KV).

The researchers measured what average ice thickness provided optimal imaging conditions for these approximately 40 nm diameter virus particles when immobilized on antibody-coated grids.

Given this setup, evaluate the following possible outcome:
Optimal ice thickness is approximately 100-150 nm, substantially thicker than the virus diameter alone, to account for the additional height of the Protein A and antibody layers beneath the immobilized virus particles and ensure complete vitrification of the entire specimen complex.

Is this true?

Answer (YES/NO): NO